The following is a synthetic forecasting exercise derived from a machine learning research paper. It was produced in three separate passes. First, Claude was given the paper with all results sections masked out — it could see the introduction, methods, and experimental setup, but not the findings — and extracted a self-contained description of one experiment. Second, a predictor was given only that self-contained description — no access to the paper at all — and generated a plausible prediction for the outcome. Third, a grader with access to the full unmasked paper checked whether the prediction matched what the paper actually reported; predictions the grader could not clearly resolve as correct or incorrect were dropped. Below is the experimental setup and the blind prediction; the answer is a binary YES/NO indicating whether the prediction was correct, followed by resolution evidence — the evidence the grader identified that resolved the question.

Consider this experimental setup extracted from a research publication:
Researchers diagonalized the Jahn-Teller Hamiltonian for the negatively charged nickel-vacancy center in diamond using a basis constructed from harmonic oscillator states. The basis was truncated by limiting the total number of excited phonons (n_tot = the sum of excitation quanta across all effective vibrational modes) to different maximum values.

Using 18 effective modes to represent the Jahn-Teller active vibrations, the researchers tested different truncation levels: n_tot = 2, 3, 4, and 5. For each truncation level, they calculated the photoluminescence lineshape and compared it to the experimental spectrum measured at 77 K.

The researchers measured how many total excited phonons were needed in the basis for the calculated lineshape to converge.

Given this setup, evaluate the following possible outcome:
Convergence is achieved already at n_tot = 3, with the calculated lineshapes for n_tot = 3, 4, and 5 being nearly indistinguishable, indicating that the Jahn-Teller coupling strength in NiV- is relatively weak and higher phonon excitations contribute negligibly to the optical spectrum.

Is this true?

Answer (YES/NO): NO